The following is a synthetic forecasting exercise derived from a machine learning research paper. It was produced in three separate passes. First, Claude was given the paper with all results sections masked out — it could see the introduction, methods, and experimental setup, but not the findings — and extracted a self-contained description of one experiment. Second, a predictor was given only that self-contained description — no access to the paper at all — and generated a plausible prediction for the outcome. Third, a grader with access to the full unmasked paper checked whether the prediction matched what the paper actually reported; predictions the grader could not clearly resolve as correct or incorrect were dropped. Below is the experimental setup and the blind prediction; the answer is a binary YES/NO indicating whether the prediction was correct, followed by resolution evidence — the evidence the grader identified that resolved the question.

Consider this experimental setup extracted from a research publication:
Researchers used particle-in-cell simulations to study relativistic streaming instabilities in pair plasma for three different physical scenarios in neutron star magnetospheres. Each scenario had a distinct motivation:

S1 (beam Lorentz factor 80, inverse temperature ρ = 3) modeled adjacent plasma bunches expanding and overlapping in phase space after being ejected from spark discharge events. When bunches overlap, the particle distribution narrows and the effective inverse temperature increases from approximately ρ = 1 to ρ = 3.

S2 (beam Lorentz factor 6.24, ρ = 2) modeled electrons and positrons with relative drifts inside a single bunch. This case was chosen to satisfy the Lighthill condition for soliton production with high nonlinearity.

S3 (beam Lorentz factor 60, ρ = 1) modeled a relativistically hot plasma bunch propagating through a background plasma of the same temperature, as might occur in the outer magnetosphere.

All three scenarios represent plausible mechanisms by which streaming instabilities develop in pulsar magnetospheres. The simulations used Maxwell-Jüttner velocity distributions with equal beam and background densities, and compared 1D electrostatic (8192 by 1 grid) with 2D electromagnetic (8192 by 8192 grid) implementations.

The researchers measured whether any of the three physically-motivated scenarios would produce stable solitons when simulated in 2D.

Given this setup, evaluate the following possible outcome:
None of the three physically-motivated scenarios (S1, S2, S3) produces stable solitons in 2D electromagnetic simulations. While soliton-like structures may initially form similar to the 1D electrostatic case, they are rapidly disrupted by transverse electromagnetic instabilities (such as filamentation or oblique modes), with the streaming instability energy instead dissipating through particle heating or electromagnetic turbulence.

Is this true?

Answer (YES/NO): NO